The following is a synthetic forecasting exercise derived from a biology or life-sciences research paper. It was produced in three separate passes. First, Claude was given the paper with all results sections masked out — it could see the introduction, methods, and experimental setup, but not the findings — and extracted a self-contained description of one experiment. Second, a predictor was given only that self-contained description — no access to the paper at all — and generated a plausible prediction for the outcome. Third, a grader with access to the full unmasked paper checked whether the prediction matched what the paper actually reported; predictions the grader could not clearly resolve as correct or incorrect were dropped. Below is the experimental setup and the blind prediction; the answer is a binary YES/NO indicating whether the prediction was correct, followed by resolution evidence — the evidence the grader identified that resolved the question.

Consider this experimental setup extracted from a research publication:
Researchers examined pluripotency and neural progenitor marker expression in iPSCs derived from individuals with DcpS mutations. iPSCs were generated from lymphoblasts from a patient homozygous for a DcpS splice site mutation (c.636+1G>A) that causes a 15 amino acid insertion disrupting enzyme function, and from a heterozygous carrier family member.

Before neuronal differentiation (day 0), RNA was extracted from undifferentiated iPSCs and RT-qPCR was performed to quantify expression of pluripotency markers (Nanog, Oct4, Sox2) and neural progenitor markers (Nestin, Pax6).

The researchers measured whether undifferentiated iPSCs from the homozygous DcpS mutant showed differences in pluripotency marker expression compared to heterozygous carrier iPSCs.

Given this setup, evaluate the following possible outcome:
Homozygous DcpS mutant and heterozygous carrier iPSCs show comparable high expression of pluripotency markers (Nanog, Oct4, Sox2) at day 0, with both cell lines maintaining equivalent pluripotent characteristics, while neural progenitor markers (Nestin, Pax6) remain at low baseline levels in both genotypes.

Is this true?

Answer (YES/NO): YES